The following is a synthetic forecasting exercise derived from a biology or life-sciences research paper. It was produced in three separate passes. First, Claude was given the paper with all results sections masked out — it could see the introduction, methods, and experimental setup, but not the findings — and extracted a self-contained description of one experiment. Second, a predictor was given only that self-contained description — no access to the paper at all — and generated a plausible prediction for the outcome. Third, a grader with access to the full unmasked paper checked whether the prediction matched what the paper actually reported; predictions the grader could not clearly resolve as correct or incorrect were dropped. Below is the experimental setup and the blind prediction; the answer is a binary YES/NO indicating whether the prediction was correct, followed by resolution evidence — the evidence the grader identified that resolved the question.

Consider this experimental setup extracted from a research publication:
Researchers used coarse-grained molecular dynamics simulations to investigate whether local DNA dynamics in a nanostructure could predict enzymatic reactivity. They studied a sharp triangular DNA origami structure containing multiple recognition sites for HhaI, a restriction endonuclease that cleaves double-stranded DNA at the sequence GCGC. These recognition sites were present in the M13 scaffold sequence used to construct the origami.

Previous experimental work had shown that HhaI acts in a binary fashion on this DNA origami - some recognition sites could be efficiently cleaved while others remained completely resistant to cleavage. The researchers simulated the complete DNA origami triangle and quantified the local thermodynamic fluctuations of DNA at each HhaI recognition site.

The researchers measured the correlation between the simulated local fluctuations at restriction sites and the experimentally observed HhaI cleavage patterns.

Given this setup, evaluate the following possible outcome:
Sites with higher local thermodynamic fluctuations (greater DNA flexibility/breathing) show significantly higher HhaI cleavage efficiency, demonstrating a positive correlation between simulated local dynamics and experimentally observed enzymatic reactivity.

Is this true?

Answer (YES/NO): NO